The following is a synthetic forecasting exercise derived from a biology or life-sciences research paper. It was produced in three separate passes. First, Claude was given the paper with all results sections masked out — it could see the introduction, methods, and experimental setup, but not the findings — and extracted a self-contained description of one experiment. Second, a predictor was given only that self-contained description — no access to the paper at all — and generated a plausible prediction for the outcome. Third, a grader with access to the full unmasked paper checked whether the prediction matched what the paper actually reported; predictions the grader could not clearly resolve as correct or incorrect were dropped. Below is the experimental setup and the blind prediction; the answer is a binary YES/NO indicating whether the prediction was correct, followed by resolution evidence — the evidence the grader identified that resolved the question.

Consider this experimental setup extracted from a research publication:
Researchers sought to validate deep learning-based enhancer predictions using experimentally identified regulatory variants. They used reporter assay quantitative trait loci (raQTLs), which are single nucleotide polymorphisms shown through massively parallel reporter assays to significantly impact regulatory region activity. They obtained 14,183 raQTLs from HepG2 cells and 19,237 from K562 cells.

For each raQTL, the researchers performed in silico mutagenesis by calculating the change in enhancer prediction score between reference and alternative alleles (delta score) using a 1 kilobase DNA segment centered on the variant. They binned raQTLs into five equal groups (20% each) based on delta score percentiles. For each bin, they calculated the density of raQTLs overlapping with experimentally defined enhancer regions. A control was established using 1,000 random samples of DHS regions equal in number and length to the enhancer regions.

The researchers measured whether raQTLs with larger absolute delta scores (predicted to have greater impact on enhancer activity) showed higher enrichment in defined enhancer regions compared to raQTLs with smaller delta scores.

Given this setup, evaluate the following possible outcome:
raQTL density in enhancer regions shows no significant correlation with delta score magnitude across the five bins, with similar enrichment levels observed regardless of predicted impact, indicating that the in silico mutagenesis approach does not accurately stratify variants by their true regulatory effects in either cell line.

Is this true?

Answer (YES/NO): NO